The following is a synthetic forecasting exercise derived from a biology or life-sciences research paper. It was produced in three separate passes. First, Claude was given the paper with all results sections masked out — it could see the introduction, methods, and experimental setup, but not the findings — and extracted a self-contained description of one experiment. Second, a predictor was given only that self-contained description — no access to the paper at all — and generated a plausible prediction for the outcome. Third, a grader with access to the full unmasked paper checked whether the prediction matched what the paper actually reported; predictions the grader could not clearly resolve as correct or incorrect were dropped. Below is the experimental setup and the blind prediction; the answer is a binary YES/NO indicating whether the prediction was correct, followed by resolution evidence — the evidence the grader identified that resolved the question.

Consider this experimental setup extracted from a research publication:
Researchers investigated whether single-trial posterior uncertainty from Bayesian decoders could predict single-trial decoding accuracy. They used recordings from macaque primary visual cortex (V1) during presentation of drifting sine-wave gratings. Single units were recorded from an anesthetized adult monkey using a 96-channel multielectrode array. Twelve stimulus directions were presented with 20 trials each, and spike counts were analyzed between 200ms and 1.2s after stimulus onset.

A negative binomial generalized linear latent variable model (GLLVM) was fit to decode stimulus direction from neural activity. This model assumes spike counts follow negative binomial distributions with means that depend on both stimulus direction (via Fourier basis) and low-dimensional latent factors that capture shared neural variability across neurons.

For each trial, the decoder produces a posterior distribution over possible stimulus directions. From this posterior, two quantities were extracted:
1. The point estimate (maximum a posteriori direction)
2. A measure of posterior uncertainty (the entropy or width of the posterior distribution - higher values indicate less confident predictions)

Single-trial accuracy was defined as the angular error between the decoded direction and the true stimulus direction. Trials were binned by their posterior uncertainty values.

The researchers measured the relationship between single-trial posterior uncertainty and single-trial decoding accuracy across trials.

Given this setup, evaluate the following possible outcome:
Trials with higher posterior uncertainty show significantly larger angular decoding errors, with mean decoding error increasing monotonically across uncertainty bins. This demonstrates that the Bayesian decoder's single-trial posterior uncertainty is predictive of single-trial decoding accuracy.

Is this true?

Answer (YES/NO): YES